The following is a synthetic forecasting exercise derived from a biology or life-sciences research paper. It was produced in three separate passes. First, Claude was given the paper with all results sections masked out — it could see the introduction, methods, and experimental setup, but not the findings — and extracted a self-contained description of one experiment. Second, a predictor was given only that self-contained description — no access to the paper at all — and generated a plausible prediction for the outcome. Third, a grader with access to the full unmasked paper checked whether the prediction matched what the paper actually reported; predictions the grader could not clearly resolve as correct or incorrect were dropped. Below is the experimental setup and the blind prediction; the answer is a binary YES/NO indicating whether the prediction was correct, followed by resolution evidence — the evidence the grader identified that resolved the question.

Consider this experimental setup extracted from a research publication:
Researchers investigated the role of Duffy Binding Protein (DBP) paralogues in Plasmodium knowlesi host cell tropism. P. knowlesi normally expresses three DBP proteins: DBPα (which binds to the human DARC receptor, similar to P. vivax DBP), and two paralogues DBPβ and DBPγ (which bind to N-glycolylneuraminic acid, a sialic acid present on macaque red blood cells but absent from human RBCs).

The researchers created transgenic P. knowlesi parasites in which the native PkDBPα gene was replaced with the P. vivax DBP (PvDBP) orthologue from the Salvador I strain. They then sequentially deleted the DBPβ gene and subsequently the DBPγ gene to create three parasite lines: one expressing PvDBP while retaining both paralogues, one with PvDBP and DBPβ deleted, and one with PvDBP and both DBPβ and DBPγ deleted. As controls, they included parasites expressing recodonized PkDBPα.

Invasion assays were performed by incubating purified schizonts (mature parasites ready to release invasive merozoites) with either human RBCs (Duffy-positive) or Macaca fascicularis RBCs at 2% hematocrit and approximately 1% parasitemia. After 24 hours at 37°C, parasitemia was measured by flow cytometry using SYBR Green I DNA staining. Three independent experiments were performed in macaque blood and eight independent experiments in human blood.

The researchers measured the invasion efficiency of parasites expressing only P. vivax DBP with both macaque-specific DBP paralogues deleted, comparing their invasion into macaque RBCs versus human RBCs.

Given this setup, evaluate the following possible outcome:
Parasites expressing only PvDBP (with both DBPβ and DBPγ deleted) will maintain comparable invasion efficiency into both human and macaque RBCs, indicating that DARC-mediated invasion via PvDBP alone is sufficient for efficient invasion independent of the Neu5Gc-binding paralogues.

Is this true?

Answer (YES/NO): NO